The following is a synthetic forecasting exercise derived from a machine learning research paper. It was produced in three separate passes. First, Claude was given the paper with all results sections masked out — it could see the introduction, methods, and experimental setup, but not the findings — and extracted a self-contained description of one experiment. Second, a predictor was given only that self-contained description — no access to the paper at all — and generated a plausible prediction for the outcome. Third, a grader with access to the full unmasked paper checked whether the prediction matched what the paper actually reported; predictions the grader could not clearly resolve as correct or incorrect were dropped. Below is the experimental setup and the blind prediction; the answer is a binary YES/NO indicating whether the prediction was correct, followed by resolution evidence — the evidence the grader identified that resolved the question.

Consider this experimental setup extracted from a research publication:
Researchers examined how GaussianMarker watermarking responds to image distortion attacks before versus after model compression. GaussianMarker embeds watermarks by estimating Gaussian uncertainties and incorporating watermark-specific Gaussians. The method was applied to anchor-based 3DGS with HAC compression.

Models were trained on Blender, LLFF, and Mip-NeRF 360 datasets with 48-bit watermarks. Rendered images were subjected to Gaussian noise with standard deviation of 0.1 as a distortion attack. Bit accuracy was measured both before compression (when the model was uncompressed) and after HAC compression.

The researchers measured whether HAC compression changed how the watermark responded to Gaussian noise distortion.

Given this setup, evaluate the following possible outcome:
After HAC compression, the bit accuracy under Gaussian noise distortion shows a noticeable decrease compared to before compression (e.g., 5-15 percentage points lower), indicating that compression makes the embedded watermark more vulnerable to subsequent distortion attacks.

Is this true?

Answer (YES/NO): NO